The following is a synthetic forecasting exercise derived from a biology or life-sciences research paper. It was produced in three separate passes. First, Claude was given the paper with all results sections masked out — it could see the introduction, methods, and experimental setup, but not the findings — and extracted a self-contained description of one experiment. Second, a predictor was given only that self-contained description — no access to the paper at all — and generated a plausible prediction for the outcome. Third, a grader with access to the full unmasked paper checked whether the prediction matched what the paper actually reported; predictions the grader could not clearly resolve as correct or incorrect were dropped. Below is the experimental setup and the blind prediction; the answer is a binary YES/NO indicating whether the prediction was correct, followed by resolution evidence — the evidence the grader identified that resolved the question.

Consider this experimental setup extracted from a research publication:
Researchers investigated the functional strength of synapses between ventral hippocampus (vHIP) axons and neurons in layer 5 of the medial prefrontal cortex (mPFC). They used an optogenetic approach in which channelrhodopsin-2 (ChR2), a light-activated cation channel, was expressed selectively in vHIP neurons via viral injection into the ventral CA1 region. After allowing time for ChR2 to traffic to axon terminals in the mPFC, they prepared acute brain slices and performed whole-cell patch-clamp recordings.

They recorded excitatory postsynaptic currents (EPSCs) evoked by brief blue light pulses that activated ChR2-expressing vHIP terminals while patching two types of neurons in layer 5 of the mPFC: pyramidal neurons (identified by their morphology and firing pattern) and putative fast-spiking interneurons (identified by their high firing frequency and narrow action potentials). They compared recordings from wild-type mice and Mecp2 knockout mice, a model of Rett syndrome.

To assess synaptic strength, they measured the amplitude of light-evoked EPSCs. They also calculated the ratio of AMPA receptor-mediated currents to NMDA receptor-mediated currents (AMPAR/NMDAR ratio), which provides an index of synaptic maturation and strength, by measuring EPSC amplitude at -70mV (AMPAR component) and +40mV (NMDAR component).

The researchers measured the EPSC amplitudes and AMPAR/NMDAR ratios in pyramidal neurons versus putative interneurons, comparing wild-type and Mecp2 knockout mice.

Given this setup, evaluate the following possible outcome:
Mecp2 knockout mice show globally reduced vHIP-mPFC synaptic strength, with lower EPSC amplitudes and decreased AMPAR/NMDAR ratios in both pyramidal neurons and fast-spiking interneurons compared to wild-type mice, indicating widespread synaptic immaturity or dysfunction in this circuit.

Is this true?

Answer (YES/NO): NO